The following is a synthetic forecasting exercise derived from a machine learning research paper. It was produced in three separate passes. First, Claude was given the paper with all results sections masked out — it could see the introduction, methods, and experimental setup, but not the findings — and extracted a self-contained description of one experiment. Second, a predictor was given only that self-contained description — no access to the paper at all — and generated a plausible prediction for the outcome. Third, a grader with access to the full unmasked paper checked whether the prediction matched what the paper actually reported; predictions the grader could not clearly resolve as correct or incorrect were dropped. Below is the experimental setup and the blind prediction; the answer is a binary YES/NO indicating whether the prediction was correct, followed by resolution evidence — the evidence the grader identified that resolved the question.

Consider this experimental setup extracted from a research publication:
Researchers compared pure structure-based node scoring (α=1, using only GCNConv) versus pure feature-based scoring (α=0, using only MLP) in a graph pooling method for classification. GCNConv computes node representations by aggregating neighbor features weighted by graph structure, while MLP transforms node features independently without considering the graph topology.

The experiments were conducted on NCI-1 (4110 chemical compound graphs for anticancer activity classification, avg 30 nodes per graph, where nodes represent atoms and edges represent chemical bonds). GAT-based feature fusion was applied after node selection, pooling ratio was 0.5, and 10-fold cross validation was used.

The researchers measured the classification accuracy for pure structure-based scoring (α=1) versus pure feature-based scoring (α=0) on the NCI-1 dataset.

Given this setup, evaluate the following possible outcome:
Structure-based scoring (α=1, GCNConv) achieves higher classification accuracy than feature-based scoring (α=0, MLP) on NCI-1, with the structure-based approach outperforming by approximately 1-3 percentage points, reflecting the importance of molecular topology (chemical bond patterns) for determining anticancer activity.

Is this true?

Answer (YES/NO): NO